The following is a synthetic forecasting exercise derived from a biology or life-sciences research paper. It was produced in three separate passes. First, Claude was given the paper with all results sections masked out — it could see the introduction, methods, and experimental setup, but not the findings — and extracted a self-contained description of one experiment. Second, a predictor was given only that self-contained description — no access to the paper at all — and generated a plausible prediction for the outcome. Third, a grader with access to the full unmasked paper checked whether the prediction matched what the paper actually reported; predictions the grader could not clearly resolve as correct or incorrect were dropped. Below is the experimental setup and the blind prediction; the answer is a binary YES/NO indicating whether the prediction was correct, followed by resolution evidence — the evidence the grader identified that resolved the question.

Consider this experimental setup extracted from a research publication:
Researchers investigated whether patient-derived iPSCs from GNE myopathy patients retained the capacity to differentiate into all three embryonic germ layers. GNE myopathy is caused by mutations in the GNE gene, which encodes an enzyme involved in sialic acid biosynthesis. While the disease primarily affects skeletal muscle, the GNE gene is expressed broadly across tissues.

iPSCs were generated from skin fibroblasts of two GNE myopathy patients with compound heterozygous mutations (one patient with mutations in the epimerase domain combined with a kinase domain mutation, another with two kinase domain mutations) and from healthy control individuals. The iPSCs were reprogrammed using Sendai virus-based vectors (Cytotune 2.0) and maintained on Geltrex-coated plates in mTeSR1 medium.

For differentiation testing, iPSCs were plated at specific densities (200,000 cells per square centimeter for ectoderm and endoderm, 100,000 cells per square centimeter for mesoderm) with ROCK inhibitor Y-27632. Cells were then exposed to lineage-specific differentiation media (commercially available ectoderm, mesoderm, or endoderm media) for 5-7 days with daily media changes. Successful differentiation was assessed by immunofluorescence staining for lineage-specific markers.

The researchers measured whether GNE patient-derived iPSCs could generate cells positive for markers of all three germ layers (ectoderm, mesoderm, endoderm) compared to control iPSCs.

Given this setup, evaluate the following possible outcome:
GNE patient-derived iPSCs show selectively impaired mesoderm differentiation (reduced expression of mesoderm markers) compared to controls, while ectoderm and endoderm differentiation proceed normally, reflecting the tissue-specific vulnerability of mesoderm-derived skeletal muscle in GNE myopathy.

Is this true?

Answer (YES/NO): NO